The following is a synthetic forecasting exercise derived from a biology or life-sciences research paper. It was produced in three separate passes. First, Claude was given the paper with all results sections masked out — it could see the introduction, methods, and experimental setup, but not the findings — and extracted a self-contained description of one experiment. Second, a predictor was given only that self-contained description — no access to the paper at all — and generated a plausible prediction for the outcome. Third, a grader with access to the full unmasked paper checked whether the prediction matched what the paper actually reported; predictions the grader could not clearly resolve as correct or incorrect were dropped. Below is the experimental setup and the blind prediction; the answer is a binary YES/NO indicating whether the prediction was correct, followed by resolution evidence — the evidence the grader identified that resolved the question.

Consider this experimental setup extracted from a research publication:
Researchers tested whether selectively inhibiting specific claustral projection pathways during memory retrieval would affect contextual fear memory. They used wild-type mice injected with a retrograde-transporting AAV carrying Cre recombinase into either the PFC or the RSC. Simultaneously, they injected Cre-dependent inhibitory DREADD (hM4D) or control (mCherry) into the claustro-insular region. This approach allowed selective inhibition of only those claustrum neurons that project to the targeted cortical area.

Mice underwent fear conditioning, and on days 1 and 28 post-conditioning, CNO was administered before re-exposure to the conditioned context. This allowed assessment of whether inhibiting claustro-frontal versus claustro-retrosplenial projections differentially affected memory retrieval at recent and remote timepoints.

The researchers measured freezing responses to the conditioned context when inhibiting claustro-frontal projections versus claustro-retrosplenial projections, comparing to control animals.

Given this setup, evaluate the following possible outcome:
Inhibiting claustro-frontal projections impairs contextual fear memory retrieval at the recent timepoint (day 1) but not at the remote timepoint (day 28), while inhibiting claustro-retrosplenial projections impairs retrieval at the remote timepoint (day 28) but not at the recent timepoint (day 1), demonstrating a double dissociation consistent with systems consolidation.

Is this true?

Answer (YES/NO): NO